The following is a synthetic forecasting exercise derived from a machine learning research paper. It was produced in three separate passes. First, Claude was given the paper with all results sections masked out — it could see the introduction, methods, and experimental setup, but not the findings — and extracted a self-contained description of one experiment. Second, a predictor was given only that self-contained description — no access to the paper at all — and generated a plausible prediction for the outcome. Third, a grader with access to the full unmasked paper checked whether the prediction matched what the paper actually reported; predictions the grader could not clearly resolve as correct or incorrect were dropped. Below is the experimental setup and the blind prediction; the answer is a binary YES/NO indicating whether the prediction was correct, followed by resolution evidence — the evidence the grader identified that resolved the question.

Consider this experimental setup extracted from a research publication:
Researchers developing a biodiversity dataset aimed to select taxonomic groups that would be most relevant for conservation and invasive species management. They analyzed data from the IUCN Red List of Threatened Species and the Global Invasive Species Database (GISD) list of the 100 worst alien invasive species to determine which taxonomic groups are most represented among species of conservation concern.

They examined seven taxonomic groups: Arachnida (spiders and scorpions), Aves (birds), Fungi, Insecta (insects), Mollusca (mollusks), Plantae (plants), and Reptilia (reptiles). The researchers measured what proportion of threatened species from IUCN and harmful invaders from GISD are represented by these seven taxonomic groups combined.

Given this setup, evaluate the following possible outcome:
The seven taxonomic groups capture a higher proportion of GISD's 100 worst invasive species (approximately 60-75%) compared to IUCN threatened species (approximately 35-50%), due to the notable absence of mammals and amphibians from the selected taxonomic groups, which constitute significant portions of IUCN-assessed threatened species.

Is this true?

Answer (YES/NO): NO